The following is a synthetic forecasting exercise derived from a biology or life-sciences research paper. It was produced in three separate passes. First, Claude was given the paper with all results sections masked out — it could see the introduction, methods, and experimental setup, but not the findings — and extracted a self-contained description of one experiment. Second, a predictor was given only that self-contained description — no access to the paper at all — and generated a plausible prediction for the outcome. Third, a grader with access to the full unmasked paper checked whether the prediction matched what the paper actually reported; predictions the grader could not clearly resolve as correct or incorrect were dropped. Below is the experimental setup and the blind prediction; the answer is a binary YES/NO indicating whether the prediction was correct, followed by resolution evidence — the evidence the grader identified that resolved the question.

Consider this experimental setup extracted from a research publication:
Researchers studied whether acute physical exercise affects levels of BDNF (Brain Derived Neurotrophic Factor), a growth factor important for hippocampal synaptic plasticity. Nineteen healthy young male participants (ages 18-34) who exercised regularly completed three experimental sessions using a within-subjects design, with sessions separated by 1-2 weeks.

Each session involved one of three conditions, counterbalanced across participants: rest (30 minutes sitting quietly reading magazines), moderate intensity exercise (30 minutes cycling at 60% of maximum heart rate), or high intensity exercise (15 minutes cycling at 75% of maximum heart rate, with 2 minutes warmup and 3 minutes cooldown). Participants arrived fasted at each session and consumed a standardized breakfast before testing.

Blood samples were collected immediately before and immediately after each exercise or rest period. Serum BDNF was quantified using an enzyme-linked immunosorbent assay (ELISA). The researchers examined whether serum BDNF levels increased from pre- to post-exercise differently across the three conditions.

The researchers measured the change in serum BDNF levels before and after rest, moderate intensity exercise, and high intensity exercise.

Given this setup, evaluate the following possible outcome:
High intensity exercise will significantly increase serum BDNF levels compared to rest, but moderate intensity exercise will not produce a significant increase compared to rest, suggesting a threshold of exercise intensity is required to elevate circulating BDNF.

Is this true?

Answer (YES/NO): NO